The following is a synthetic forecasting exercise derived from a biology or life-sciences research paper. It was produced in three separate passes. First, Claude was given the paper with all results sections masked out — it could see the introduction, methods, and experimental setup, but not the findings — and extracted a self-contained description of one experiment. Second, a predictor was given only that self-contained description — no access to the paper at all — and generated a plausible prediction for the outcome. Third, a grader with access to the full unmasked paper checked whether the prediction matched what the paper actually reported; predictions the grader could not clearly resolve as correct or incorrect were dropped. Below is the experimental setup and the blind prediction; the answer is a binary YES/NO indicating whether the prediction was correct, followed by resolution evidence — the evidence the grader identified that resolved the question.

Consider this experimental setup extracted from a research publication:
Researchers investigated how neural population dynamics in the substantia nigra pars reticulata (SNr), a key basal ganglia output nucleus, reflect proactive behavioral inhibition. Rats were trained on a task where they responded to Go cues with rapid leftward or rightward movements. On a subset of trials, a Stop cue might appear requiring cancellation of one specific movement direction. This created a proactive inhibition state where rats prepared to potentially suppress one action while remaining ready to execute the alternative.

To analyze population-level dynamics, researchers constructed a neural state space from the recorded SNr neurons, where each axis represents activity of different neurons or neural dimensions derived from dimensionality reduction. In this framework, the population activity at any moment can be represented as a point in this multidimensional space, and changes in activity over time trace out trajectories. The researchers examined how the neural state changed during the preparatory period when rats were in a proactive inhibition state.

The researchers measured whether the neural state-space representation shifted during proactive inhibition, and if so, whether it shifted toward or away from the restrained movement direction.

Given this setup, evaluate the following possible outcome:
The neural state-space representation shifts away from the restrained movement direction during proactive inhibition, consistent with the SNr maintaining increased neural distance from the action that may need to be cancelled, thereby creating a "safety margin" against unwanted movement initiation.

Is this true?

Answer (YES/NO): YES